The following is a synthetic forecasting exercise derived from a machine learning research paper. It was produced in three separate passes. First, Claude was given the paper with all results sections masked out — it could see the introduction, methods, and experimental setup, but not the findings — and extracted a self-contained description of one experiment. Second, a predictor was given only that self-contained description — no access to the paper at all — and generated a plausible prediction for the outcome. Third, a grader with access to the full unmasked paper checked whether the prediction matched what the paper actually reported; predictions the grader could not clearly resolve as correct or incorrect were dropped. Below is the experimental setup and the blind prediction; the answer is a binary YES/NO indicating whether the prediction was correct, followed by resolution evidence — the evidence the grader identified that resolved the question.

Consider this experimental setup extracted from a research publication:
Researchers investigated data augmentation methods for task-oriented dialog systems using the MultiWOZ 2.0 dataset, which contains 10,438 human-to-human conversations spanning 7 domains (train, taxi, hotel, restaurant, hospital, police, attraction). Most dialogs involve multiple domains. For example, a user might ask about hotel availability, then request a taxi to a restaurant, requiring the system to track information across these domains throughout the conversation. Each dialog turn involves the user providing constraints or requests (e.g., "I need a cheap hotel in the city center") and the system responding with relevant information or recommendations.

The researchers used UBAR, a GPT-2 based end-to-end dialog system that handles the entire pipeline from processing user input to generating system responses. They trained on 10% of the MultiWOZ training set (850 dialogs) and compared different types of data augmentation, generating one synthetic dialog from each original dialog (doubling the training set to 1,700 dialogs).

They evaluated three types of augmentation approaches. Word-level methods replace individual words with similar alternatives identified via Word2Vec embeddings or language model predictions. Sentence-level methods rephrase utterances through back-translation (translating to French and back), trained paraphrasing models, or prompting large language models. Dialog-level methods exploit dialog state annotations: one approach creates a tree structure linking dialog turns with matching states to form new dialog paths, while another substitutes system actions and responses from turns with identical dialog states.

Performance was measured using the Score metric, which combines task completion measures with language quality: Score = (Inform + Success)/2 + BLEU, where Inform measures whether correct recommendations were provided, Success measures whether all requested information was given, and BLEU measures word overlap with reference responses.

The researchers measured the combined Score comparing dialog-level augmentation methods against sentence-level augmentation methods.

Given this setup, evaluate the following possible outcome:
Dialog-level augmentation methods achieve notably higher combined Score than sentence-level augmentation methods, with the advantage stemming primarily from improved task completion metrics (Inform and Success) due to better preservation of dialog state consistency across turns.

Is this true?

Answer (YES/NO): NO